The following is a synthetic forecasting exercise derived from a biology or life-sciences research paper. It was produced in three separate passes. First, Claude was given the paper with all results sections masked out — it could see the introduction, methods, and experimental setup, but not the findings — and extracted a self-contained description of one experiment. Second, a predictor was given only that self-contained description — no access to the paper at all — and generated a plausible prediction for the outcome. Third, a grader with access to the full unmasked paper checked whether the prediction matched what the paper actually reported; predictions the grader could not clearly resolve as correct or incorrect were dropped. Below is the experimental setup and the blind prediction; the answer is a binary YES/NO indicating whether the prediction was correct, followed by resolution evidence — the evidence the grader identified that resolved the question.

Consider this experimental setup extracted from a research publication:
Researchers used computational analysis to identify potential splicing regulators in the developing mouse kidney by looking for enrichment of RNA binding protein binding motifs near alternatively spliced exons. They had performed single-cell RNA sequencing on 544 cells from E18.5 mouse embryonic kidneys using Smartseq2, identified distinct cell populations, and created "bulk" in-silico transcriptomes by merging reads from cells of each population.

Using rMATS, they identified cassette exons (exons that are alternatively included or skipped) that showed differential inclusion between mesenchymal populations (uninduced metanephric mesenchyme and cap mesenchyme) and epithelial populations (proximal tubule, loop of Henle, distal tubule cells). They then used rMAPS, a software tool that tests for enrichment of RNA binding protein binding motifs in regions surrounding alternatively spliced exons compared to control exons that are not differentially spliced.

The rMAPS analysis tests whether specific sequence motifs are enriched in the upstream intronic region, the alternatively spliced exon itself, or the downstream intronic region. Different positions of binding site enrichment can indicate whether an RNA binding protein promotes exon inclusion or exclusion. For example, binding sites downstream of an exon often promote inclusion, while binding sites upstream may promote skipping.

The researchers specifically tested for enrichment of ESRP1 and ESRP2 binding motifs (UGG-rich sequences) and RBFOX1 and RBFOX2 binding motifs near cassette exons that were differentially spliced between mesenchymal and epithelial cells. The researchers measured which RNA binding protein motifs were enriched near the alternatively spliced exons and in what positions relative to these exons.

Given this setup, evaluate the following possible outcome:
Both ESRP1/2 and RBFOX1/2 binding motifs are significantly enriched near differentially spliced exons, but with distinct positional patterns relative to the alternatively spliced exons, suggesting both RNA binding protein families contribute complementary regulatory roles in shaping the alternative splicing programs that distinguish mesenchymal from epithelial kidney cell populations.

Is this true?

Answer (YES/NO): YES